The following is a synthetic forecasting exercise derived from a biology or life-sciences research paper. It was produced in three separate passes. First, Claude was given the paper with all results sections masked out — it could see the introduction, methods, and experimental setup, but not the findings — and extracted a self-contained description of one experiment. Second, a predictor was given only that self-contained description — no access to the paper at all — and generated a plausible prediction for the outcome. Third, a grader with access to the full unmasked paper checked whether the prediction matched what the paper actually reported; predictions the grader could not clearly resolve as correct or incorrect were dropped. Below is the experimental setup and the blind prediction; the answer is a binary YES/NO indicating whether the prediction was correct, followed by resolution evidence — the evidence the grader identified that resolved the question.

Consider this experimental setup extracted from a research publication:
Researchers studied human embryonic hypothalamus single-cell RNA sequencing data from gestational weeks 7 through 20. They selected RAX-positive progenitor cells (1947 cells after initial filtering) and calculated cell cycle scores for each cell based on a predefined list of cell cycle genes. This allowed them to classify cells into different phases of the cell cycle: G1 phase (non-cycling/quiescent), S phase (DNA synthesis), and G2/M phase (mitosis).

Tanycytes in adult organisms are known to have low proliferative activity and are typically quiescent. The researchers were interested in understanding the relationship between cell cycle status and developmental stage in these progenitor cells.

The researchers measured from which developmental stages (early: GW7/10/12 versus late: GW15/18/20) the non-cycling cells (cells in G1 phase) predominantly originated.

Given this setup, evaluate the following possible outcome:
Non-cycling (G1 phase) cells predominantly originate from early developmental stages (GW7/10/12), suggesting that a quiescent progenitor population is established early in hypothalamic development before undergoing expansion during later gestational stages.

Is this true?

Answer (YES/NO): NO